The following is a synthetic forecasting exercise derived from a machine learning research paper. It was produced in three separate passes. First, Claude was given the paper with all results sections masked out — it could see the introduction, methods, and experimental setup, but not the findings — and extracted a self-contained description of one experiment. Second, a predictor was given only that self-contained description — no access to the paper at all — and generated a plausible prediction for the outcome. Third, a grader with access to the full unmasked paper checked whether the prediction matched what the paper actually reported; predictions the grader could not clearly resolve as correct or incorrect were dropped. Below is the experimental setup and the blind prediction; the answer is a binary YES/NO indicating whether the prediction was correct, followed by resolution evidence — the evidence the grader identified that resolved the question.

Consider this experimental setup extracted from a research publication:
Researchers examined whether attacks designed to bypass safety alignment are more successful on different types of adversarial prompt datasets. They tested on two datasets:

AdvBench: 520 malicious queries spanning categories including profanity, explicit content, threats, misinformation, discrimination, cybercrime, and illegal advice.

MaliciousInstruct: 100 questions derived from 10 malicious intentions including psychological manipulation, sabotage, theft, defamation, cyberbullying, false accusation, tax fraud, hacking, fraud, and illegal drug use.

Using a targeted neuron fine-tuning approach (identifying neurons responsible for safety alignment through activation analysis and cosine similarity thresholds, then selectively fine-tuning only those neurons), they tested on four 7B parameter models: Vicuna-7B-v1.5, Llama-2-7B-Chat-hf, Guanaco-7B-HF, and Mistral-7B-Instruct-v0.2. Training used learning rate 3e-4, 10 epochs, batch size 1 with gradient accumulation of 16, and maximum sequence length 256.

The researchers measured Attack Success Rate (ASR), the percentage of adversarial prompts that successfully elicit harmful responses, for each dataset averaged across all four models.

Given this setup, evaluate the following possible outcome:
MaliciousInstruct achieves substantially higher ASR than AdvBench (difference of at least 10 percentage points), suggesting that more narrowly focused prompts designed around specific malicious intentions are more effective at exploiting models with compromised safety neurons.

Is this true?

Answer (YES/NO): NO